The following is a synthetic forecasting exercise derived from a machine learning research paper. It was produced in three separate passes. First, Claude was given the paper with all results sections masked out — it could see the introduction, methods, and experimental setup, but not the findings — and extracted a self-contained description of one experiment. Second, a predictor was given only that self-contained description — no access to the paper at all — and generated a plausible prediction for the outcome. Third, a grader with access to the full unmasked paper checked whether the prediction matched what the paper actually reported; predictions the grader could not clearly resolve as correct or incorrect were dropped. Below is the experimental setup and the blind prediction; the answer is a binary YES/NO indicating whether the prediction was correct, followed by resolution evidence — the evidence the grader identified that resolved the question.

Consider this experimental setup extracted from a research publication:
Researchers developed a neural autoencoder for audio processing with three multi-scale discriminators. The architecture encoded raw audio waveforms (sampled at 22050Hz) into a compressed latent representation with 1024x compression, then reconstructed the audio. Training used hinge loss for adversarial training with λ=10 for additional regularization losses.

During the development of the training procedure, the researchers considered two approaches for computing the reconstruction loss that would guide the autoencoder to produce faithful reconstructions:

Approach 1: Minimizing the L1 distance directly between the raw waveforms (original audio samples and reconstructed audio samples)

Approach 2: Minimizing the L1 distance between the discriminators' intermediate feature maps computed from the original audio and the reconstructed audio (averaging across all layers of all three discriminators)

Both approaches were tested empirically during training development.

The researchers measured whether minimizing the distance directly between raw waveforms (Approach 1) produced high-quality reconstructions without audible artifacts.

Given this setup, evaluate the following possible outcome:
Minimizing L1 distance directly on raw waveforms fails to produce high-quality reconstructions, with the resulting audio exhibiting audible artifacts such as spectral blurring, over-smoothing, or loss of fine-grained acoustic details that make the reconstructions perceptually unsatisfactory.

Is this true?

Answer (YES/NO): YES